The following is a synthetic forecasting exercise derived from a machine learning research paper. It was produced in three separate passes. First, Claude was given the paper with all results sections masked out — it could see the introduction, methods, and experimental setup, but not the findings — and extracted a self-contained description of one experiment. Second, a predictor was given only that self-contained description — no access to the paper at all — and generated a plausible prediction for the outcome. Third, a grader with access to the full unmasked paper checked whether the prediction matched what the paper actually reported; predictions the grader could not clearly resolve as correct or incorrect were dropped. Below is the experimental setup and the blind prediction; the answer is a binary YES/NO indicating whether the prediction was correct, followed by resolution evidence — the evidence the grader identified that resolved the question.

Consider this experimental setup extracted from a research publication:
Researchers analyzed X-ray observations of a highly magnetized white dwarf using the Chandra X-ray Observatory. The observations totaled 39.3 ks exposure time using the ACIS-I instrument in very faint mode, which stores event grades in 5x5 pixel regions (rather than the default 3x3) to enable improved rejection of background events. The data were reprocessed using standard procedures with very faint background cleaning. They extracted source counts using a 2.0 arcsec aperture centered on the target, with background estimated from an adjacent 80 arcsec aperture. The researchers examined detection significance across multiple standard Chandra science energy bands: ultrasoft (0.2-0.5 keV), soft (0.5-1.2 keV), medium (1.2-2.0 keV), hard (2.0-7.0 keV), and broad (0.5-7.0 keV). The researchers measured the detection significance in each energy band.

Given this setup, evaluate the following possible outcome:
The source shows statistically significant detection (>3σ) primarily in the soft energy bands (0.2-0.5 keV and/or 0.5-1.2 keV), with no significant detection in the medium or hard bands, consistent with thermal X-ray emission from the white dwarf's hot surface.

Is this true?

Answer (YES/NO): NO